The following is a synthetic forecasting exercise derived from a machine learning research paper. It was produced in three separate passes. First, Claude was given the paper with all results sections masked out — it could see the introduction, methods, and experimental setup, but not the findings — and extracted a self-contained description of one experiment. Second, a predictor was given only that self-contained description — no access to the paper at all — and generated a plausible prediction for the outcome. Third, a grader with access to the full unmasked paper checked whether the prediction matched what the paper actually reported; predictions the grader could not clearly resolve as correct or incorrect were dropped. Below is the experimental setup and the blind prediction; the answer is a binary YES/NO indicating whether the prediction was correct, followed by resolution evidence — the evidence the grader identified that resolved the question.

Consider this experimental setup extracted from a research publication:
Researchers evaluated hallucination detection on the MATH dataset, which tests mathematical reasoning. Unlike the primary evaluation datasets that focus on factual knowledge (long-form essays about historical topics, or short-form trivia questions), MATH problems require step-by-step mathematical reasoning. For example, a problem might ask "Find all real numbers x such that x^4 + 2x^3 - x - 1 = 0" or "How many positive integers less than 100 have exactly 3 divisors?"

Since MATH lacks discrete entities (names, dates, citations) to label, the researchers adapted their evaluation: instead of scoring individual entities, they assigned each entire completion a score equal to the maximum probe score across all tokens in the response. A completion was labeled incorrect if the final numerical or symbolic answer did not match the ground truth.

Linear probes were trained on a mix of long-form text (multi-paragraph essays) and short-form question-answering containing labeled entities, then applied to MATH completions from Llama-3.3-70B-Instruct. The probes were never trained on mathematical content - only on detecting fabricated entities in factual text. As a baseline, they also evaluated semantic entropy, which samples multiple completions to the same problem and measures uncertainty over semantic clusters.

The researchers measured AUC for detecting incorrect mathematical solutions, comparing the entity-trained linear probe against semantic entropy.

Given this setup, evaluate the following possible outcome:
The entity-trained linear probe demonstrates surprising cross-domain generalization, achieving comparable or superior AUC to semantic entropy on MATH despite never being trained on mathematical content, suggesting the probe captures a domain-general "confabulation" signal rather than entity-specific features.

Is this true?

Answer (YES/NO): YES